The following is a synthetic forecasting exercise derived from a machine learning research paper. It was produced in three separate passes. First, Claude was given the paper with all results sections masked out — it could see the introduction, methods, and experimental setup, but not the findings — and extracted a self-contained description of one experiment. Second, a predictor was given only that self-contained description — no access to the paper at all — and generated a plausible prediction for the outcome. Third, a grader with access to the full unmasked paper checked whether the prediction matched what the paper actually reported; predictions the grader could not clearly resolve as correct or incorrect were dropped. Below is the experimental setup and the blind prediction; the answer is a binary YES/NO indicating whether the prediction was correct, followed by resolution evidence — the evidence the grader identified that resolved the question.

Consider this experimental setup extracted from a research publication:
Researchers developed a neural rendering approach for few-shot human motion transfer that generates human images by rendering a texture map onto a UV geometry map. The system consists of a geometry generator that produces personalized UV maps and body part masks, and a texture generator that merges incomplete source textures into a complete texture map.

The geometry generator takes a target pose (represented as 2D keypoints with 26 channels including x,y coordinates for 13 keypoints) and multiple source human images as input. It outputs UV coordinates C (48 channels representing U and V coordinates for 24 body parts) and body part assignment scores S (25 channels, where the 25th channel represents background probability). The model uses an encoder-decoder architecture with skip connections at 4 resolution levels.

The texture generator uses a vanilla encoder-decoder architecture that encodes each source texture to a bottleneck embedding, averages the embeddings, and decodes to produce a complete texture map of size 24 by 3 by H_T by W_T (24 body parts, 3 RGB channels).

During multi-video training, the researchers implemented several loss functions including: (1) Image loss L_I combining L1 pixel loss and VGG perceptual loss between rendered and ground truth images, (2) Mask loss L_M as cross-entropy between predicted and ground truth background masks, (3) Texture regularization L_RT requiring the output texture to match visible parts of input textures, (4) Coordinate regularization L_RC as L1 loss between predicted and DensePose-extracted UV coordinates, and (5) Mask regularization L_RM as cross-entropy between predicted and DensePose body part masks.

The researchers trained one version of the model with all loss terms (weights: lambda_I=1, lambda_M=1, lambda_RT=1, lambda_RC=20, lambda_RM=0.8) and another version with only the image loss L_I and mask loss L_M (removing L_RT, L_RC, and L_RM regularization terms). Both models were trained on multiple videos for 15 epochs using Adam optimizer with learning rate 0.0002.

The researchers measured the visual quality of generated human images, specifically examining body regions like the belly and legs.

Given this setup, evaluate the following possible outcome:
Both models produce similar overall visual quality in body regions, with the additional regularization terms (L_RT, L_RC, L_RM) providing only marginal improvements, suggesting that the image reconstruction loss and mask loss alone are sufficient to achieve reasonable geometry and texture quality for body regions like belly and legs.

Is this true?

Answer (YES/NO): NO